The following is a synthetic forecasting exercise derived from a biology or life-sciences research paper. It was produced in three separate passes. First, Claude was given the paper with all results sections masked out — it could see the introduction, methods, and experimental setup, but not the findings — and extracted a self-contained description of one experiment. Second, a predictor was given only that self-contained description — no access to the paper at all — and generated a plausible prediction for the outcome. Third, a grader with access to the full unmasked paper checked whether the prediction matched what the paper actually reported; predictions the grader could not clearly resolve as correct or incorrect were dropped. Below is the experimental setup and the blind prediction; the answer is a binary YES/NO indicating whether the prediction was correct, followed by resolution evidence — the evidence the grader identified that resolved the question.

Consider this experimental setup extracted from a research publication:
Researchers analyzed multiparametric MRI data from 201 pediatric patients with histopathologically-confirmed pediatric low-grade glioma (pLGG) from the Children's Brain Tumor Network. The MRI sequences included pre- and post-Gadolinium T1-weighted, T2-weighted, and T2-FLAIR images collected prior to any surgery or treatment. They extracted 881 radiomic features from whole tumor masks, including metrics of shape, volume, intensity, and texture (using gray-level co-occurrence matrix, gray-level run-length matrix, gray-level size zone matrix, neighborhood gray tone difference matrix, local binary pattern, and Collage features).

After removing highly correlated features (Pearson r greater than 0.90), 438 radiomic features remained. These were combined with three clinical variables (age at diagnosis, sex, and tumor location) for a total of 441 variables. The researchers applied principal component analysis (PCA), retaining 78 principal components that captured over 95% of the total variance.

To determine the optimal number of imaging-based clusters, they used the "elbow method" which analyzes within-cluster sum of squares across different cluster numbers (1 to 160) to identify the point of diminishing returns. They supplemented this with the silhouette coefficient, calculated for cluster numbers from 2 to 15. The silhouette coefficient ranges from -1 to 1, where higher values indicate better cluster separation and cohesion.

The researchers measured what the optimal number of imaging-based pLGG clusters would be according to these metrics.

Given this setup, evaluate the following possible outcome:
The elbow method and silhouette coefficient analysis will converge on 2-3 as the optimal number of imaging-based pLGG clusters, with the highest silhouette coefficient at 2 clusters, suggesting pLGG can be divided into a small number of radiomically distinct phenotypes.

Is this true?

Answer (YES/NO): NO